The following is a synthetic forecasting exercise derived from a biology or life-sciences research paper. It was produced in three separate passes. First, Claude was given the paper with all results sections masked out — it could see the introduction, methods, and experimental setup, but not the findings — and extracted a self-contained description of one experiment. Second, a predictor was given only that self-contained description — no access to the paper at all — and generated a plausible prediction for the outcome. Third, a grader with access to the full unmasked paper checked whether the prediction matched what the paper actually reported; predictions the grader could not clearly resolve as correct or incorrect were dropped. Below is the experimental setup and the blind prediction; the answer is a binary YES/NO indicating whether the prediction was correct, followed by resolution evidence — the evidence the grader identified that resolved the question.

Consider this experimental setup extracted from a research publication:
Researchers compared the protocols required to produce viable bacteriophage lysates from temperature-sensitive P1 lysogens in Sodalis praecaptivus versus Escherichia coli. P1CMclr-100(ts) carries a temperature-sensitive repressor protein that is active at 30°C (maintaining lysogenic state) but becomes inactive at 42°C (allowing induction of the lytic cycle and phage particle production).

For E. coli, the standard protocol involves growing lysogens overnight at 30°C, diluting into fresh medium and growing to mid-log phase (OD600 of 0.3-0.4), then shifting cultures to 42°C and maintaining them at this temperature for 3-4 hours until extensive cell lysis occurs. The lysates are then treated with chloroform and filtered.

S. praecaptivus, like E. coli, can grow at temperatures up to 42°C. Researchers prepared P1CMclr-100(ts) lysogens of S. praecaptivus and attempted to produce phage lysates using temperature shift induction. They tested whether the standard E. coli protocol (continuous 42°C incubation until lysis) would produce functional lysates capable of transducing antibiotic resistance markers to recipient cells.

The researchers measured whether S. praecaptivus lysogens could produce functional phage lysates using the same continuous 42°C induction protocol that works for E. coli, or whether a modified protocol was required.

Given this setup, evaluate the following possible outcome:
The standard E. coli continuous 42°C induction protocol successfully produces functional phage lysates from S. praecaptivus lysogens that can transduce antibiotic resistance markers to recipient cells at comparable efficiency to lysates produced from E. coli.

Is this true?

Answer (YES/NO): NO